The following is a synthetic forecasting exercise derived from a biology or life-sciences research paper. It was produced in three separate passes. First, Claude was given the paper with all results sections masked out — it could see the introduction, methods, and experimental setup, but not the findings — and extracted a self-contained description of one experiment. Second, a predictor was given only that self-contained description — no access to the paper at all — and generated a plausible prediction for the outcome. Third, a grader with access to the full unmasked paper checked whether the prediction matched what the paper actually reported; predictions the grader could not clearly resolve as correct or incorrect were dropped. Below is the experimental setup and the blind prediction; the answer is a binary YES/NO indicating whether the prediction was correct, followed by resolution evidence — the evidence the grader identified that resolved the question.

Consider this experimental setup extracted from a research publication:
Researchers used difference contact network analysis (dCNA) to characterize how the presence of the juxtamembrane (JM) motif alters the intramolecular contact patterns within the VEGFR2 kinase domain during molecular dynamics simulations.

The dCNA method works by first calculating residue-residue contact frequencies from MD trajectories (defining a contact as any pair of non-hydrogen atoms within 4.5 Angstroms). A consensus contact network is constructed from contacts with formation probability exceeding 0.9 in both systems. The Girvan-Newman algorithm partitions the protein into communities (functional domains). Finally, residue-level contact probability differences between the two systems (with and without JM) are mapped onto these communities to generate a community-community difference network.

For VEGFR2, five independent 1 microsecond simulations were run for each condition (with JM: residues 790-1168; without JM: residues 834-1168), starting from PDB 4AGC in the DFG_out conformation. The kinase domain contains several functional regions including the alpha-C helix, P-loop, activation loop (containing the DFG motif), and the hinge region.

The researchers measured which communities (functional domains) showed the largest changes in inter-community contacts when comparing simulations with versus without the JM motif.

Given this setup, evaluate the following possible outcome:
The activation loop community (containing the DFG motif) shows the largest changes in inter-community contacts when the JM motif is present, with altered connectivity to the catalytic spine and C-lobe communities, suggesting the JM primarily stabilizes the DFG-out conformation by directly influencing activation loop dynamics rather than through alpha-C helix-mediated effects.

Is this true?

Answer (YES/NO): NO